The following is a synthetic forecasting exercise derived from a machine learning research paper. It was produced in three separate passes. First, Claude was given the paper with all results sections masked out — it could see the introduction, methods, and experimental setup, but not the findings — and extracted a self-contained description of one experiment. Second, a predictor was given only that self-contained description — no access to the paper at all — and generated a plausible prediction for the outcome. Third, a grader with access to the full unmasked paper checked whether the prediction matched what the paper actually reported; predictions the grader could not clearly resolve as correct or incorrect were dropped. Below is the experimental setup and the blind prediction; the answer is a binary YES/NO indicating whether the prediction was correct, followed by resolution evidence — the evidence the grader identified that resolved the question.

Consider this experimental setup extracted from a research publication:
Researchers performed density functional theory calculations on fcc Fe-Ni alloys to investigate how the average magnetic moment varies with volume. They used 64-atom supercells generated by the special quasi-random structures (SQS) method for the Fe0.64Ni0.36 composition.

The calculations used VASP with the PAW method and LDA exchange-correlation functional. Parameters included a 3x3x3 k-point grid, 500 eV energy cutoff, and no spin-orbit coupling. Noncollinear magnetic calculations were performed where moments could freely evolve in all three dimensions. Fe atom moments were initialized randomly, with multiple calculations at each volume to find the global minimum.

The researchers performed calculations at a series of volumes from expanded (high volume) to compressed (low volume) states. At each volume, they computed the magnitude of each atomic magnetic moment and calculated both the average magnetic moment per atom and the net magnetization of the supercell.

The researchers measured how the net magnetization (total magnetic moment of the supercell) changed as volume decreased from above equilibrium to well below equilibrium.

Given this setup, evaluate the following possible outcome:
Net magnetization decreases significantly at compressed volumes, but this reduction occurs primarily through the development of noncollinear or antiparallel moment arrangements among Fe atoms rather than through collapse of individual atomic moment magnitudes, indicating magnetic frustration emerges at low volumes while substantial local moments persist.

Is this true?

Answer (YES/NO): NO